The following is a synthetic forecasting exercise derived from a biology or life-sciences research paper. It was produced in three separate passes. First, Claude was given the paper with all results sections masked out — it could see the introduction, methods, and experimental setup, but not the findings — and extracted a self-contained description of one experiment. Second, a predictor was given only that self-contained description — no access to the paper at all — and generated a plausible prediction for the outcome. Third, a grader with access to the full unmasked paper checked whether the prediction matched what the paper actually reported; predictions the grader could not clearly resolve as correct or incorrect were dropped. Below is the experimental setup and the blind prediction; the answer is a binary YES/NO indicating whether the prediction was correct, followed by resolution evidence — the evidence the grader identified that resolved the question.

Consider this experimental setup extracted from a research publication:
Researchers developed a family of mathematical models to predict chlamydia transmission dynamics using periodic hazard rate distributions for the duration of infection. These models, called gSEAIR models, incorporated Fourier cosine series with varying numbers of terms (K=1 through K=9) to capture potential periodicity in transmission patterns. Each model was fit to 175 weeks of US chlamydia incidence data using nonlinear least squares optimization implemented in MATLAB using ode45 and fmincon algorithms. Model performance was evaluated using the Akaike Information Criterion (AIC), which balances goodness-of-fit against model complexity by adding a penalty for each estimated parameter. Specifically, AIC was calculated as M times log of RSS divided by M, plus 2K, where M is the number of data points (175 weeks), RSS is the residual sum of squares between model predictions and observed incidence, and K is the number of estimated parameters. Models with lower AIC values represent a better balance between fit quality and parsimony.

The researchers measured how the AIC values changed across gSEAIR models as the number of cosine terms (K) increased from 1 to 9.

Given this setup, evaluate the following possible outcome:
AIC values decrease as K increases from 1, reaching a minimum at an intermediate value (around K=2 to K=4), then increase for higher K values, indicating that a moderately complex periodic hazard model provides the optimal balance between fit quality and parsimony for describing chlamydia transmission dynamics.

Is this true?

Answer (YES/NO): NO